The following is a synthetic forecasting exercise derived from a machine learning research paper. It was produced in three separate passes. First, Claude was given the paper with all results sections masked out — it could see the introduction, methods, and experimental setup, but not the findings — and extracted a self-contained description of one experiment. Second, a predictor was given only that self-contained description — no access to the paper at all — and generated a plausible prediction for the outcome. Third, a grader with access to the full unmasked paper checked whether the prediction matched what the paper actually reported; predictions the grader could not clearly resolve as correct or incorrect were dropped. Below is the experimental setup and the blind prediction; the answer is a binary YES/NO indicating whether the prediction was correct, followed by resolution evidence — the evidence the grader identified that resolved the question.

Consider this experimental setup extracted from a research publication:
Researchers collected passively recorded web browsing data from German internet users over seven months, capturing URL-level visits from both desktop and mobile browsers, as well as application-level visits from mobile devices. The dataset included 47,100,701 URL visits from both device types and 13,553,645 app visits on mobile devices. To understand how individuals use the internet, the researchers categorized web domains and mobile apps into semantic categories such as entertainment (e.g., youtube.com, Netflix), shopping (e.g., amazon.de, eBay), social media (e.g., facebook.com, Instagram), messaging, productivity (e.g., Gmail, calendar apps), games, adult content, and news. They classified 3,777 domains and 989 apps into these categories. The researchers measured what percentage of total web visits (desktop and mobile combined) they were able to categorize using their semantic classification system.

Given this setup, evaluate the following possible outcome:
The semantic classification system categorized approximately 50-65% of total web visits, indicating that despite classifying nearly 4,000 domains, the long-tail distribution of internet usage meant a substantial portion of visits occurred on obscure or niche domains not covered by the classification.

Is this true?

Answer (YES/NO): NO